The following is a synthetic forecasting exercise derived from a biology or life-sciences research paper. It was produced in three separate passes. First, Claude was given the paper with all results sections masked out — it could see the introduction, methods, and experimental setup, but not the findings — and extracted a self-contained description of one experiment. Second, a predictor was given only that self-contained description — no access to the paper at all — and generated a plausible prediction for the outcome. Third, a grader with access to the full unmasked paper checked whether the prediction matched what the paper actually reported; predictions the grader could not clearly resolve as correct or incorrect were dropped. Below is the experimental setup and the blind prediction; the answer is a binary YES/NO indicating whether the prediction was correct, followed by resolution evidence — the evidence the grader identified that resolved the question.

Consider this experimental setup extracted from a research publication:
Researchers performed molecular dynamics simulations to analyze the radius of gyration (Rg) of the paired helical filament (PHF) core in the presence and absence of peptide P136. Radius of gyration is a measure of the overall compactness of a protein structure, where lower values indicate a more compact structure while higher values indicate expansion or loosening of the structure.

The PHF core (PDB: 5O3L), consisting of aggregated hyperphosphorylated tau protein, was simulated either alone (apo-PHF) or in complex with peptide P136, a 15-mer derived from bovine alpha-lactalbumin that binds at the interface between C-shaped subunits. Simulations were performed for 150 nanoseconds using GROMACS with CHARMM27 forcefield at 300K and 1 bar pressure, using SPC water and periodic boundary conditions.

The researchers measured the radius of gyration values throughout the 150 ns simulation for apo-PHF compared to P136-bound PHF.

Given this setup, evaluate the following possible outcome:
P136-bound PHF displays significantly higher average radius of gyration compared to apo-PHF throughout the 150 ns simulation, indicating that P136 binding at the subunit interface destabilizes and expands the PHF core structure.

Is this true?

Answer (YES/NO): YES